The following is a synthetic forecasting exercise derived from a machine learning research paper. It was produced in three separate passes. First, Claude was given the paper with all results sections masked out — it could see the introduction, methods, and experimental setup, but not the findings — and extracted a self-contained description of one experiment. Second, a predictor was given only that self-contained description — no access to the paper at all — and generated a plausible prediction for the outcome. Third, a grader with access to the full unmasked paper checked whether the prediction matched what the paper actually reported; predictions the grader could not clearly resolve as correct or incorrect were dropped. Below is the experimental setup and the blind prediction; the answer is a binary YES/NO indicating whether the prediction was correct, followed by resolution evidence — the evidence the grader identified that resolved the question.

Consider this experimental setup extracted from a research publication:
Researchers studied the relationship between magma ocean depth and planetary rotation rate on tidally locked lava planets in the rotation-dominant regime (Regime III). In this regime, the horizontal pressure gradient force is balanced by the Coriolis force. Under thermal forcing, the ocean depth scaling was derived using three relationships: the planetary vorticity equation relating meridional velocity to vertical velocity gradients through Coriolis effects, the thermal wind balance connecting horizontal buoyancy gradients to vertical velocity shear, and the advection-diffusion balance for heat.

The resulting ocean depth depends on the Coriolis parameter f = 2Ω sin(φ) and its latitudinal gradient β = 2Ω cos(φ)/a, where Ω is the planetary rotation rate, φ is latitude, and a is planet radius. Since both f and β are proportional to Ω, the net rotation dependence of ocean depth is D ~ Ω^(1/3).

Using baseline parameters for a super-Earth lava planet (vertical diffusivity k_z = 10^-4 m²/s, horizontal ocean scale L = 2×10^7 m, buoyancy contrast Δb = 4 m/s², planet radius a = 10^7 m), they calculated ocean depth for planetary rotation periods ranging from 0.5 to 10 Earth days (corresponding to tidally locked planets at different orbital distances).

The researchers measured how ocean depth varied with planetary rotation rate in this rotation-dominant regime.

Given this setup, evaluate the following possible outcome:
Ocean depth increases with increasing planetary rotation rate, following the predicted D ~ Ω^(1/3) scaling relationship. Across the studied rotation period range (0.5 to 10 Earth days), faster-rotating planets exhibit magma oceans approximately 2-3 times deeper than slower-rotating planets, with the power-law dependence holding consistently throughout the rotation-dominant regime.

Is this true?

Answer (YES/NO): YES